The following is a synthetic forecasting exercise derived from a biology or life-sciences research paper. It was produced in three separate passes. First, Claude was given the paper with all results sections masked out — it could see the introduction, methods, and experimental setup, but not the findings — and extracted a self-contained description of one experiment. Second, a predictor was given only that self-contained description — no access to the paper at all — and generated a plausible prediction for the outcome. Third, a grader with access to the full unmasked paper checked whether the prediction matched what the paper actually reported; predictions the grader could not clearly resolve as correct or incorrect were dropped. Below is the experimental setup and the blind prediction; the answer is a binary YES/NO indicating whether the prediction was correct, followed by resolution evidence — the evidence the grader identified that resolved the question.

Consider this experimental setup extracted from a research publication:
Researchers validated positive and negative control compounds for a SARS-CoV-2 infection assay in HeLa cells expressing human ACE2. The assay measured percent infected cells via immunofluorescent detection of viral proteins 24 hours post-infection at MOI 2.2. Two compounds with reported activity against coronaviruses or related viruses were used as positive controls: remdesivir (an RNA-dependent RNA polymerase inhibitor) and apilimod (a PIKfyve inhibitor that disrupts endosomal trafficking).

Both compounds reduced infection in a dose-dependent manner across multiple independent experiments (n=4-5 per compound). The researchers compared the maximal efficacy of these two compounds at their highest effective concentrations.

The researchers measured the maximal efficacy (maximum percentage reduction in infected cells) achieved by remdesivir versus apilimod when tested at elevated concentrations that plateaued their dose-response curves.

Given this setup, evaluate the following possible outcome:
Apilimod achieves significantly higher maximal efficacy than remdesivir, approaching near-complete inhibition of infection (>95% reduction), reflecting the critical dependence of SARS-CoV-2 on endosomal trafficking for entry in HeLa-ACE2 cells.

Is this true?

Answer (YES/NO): NO